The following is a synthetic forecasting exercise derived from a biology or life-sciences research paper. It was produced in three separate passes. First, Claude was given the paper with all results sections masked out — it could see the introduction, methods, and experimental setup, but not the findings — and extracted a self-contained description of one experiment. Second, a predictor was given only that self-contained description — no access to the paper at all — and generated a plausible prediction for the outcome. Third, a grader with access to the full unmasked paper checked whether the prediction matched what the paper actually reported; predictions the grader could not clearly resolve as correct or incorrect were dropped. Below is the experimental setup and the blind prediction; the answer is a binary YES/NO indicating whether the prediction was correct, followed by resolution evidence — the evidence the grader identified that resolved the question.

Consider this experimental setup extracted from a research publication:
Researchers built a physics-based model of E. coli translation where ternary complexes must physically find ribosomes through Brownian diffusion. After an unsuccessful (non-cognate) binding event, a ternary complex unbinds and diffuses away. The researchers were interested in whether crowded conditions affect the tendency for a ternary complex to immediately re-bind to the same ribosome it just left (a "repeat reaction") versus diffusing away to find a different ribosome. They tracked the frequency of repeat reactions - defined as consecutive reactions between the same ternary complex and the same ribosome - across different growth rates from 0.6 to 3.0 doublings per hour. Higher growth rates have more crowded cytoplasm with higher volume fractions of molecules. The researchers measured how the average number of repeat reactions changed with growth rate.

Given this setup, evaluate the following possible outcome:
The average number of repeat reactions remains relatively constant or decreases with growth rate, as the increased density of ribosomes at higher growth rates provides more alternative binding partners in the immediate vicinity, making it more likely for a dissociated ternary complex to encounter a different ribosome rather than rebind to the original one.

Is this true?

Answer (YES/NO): YES